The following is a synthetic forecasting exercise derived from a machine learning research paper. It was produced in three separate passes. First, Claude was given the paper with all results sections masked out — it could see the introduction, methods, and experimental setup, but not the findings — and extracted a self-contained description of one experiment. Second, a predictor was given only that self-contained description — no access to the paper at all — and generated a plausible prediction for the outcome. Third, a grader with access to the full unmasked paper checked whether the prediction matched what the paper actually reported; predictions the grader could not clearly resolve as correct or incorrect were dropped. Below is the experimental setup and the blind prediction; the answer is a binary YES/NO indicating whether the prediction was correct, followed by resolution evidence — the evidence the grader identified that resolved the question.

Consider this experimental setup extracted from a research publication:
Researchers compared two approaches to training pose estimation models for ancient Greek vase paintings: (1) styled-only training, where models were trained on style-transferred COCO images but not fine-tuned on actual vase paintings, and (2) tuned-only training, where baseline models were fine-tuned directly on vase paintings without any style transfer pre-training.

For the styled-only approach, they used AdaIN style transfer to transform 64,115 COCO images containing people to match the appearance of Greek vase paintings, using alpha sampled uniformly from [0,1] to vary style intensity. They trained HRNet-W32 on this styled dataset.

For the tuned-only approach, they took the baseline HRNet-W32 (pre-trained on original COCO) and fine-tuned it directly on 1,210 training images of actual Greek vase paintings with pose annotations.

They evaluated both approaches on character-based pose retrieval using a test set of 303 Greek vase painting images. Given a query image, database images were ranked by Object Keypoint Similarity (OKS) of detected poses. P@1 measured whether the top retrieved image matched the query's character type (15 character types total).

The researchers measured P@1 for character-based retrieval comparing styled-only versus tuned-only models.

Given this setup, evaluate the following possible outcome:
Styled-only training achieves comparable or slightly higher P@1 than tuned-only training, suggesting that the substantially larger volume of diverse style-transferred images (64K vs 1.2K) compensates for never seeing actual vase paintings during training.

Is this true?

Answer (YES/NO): NO